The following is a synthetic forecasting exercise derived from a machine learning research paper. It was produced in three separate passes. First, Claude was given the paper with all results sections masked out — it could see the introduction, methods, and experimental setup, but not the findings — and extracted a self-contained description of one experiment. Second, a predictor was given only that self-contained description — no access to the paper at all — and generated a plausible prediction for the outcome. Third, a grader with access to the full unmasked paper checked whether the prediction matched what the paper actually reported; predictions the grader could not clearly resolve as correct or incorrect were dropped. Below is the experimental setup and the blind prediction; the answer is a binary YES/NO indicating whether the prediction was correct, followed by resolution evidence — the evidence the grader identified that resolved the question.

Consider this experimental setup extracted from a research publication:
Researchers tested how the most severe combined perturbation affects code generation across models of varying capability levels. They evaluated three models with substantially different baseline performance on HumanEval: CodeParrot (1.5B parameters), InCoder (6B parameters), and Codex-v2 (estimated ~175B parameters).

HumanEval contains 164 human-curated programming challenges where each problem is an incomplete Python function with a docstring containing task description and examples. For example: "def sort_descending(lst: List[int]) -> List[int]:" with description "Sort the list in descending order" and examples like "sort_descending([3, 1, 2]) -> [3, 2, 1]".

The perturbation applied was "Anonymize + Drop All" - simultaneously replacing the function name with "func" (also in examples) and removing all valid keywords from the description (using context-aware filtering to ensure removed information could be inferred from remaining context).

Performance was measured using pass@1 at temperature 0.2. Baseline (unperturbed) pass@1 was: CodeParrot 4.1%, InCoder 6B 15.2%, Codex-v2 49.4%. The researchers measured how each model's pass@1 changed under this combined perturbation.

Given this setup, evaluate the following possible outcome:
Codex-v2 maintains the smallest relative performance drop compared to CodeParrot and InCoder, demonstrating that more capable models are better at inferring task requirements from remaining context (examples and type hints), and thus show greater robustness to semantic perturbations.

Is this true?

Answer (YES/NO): NO